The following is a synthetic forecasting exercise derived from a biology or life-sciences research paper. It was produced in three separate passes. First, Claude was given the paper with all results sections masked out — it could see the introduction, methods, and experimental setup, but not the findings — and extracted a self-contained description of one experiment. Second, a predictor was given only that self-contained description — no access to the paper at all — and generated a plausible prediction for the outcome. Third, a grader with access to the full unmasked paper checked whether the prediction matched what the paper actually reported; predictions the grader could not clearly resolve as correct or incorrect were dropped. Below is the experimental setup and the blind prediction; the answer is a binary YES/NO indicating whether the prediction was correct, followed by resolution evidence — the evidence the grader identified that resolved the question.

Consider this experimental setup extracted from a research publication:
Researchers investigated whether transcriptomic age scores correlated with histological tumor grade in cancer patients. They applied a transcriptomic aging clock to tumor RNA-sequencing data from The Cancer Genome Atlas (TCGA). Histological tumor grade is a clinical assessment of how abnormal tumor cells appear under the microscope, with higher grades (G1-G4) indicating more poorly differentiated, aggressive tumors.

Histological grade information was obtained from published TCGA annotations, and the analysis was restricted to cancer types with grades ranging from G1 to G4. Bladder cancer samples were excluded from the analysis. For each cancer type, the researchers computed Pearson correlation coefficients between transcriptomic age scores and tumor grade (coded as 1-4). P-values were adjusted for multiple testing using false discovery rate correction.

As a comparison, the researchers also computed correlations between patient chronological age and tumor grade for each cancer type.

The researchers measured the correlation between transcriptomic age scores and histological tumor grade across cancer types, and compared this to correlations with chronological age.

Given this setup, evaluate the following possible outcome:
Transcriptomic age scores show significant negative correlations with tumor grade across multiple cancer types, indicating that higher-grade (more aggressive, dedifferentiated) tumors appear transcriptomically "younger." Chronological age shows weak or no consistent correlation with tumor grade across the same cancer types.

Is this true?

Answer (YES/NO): NO